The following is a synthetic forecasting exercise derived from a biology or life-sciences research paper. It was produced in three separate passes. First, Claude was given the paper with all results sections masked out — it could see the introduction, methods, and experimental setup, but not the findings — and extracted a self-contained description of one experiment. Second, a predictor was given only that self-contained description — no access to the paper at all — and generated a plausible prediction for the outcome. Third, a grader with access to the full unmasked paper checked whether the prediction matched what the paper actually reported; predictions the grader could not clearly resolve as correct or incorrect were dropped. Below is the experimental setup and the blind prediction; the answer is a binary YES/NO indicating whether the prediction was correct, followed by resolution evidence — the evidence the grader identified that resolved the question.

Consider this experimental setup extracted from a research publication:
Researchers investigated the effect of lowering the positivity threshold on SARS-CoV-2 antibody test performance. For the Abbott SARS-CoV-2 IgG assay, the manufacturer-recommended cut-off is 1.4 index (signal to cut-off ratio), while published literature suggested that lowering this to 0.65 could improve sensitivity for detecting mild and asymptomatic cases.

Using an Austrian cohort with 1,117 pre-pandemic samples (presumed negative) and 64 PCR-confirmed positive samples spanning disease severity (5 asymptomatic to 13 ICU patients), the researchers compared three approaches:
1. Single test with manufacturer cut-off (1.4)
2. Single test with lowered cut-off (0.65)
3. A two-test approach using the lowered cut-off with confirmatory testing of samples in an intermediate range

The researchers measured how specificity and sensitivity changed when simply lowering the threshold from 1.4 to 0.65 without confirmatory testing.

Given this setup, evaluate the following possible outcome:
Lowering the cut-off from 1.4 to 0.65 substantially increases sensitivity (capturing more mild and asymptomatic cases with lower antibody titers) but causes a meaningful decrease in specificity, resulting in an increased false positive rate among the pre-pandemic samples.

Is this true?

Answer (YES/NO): YES